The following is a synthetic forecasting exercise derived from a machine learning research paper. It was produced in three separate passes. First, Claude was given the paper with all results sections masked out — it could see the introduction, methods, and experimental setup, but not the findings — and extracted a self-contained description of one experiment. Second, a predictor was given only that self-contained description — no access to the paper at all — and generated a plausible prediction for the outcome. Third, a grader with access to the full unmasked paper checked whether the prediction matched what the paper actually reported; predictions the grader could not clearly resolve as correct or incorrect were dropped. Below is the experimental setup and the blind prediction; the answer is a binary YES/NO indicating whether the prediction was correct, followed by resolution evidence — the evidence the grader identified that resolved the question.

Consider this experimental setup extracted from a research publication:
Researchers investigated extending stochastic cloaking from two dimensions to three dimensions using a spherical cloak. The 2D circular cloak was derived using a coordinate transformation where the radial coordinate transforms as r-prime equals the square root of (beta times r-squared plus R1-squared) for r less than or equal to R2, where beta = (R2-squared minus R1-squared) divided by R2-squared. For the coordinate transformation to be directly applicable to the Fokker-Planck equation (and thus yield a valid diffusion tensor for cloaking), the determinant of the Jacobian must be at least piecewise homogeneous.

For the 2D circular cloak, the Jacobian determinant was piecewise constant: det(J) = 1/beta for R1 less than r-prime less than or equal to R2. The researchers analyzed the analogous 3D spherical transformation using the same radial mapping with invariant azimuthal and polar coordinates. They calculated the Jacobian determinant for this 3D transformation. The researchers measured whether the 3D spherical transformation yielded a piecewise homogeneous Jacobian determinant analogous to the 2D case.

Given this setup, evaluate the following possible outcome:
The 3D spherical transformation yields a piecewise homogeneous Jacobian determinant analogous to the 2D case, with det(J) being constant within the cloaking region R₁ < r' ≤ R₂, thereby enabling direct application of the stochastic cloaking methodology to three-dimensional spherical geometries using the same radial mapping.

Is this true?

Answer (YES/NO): NO